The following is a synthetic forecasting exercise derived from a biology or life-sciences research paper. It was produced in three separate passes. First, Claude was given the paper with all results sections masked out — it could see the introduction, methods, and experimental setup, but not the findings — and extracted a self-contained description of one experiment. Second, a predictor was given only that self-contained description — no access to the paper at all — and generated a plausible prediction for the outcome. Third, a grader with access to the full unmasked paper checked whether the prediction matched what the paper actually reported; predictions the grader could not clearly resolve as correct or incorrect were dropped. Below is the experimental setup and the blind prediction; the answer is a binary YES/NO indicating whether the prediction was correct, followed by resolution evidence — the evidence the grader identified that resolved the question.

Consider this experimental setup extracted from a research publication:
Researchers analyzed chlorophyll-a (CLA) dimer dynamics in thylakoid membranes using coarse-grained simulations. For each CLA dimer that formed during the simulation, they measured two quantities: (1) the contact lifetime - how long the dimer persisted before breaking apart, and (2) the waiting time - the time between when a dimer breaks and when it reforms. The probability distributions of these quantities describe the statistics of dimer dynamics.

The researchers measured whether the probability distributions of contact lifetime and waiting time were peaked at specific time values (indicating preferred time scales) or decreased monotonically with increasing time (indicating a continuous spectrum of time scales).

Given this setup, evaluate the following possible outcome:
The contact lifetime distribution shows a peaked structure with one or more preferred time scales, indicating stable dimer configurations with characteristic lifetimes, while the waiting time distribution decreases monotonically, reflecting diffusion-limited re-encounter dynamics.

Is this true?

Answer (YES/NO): NO